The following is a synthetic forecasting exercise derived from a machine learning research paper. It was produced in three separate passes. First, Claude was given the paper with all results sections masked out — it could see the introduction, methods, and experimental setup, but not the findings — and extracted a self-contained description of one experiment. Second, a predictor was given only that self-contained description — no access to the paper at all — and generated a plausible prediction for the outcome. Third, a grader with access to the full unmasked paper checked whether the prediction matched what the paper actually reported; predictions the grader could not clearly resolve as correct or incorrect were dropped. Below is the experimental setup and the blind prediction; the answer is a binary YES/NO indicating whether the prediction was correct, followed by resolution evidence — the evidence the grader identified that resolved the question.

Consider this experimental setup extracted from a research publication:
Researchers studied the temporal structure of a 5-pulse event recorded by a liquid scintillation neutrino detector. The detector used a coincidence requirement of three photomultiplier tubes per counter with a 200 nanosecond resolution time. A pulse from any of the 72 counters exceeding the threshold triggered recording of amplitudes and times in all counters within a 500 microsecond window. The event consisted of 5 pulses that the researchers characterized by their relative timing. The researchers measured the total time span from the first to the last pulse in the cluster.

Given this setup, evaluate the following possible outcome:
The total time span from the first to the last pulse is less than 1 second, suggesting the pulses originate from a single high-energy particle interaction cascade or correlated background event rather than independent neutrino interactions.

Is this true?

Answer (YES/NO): NO